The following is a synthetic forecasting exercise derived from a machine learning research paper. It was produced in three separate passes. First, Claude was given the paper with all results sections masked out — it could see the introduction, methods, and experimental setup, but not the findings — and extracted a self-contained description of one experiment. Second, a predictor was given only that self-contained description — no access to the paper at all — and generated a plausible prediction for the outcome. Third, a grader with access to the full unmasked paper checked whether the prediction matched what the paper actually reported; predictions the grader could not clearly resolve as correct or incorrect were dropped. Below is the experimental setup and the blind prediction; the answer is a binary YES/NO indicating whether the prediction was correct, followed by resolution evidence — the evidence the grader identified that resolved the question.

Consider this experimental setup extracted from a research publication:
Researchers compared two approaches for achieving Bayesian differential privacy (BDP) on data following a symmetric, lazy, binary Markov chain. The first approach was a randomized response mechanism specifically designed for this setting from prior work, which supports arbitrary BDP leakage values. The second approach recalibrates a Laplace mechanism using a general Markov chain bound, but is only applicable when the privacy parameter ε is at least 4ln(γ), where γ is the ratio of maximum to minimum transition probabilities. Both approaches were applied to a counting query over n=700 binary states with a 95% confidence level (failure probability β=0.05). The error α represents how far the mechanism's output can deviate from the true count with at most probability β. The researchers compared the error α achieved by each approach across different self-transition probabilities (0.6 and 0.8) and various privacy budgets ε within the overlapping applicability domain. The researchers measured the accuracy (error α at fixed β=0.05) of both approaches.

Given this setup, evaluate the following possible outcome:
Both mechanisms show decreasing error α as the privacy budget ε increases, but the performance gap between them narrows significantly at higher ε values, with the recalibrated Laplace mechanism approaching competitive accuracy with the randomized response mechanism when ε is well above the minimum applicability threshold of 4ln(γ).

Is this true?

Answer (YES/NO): NO